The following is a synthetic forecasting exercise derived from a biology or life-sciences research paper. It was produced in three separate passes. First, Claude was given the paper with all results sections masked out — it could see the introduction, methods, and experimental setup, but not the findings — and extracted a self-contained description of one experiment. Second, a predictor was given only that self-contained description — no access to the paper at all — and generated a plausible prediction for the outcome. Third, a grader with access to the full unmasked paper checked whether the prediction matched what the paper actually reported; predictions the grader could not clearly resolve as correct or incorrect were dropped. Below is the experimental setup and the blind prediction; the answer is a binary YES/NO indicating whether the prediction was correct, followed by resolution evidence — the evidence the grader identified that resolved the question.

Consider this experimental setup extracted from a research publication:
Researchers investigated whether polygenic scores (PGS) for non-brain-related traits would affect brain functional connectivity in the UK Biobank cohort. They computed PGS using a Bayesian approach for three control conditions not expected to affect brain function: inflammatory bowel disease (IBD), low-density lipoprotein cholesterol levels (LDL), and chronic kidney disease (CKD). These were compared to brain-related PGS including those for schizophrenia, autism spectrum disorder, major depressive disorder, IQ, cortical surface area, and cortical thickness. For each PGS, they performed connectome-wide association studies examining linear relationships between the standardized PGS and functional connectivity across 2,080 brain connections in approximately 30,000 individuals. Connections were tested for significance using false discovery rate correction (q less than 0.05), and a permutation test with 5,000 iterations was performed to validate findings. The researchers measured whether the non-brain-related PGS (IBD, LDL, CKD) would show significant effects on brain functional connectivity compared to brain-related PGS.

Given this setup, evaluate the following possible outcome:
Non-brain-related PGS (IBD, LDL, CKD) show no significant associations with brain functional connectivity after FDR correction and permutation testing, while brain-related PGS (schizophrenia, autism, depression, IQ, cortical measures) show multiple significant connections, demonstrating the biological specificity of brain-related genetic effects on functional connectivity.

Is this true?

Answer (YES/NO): NO